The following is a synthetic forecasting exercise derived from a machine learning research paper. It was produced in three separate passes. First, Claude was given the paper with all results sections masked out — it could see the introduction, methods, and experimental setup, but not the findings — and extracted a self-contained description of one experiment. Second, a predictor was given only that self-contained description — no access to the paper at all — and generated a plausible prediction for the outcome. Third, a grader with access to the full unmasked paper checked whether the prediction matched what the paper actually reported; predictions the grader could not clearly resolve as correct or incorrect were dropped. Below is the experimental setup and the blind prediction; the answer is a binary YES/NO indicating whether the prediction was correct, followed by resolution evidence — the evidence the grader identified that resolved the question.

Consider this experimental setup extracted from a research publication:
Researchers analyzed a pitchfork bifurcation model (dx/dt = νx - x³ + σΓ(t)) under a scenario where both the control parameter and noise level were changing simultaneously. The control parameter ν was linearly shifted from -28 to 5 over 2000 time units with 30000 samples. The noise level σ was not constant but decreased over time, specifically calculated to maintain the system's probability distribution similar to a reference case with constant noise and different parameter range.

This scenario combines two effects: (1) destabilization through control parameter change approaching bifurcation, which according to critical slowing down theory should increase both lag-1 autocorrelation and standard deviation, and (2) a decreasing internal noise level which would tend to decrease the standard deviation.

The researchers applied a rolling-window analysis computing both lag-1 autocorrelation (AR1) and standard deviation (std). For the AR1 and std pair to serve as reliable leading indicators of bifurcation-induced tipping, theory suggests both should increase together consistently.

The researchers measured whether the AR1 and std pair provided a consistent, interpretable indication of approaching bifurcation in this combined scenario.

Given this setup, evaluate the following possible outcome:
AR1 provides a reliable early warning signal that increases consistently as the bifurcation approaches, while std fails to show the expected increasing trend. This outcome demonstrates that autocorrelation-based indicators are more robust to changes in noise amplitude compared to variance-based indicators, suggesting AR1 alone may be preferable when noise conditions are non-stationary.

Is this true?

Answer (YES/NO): NO